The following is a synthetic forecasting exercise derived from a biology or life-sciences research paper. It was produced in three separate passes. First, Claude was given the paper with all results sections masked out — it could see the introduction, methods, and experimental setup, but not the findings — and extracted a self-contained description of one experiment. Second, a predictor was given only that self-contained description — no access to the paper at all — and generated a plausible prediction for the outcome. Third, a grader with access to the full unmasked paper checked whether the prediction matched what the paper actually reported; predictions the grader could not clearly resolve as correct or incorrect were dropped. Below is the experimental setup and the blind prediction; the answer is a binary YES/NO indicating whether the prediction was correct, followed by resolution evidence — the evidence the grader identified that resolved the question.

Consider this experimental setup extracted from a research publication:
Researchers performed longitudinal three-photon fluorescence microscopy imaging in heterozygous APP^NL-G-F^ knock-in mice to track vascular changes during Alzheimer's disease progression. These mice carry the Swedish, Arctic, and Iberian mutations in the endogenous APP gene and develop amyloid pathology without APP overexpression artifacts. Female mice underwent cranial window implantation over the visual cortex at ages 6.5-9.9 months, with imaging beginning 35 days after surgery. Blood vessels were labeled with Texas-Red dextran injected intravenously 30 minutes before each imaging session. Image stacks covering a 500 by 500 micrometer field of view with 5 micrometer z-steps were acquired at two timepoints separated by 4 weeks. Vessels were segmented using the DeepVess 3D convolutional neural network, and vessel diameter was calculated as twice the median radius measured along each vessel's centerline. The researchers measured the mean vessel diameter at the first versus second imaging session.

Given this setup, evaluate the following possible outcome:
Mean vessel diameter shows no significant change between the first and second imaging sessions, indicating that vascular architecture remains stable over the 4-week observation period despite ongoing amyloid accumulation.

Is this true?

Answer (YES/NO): NO